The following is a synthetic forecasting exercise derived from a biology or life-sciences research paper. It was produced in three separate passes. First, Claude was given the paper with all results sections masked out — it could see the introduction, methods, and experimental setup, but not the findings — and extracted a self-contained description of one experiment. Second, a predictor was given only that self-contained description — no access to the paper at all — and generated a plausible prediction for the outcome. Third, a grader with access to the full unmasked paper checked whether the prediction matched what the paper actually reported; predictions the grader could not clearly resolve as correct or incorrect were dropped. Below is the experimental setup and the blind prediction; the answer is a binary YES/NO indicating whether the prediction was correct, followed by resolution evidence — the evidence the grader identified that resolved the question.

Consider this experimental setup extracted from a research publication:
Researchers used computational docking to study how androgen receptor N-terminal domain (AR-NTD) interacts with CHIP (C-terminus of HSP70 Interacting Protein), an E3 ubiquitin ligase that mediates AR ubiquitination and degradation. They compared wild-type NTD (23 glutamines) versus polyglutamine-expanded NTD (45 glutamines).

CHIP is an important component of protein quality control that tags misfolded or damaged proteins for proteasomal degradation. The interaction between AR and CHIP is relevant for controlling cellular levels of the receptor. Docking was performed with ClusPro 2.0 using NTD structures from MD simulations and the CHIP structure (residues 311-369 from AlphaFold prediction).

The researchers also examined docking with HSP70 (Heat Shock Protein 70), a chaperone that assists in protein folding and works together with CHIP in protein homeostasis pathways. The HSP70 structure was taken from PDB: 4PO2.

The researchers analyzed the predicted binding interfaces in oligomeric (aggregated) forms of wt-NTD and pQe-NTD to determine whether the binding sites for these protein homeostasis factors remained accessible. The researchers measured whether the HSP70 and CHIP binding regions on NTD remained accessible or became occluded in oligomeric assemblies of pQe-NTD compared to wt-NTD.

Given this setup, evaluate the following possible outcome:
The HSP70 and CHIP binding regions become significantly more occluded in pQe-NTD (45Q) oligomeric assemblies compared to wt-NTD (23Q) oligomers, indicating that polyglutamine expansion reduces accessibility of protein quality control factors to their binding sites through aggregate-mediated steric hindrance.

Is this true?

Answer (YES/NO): YES